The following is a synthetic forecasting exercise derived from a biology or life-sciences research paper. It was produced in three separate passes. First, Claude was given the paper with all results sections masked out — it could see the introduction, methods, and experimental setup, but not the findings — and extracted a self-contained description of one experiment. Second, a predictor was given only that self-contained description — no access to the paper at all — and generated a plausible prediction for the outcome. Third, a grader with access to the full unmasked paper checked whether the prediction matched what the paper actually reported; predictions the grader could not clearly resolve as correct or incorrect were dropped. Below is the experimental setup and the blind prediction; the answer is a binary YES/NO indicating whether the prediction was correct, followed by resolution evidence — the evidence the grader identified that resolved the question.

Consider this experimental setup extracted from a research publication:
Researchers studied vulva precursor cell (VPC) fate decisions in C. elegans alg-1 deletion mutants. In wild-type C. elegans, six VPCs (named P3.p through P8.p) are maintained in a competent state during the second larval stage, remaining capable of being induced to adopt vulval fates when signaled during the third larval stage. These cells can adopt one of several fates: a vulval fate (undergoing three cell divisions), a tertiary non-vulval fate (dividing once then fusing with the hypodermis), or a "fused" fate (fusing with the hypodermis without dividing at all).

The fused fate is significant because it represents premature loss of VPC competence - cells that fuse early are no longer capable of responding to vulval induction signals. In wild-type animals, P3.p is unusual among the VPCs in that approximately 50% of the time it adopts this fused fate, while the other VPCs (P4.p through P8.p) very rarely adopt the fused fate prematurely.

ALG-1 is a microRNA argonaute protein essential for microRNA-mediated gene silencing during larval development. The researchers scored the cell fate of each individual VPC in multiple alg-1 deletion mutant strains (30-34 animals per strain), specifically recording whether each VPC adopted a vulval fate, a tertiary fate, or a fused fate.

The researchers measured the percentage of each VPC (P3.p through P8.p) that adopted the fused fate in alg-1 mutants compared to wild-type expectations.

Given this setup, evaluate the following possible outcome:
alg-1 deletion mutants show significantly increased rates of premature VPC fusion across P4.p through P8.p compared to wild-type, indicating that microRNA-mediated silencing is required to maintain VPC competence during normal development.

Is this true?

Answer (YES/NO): NO